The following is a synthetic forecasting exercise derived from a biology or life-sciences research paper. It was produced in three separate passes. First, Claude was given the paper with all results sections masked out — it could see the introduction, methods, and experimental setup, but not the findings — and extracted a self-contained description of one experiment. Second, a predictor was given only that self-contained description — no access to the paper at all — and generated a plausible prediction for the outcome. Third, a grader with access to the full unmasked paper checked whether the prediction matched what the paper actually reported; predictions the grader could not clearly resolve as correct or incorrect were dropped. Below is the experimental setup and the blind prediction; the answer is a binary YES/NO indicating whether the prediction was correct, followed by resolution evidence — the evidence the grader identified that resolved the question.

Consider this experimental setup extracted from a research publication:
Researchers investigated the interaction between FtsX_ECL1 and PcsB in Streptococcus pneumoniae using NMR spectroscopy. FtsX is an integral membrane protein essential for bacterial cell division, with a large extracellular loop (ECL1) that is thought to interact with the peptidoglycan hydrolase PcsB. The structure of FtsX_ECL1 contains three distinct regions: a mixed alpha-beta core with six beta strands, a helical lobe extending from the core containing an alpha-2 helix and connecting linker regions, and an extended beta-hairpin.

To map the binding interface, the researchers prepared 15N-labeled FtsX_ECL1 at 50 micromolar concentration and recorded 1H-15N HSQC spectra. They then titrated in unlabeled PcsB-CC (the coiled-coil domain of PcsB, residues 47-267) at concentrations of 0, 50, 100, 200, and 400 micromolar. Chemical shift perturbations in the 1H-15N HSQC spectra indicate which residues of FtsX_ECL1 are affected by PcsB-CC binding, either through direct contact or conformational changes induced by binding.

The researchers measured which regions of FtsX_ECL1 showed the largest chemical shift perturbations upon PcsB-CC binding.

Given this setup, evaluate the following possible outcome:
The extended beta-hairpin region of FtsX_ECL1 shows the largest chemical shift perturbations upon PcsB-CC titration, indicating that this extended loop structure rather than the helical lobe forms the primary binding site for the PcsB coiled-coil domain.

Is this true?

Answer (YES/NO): NO